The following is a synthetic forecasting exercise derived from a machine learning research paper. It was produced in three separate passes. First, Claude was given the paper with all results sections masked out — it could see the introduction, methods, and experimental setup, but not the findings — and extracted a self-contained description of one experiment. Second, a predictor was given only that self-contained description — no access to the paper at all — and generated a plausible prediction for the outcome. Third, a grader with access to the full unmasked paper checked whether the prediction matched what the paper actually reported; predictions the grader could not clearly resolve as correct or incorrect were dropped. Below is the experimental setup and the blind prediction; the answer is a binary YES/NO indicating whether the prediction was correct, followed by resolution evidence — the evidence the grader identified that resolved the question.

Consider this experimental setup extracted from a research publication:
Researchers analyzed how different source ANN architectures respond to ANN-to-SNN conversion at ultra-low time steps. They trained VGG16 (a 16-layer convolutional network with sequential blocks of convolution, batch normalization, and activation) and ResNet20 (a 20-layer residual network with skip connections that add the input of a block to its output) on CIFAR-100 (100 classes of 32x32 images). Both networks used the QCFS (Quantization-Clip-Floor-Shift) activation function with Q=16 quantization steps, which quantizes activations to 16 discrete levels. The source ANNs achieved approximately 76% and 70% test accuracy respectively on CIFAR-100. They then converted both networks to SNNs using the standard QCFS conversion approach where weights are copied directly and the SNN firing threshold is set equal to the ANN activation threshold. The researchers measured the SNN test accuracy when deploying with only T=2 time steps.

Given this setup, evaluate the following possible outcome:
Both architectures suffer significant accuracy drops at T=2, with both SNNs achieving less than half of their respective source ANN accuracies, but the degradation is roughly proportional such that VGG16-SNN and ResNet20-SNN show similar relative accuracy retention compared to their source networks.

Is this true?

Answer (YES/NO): NO